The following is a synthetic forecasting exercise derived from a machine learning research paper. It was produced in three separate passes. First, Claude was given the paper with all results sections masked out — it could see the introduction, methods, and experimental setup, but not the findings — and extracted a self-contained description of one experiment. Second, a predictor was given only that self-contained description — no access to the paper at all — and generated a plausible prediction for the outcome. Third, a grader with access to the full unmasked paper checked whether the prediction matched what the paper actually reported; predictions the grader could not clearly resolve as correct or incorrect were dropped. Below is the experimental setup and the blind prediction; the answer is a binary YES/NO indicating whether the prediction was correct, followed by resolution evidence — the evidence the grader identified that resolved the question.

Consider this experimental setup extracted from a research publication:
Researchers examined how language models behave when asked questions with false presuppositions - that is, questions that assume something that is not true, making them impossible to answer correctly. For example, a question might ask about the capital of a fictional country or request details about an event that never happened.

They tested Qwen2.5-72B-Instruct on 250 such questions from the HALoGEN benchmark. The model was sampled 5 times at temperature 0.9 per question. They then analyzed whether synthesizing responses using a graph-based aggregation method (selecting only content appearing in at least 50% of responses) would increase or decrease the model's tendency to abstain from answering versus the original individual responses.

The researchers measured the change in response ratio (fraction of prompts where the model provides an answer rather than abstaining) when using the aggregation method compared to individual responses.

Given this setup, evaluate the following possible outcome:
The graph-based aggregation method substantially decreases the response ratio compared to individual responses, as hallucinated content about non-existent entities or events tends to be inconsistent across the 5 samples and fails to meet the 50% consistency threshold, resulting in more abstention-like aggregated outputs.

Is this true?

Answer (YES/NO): YES